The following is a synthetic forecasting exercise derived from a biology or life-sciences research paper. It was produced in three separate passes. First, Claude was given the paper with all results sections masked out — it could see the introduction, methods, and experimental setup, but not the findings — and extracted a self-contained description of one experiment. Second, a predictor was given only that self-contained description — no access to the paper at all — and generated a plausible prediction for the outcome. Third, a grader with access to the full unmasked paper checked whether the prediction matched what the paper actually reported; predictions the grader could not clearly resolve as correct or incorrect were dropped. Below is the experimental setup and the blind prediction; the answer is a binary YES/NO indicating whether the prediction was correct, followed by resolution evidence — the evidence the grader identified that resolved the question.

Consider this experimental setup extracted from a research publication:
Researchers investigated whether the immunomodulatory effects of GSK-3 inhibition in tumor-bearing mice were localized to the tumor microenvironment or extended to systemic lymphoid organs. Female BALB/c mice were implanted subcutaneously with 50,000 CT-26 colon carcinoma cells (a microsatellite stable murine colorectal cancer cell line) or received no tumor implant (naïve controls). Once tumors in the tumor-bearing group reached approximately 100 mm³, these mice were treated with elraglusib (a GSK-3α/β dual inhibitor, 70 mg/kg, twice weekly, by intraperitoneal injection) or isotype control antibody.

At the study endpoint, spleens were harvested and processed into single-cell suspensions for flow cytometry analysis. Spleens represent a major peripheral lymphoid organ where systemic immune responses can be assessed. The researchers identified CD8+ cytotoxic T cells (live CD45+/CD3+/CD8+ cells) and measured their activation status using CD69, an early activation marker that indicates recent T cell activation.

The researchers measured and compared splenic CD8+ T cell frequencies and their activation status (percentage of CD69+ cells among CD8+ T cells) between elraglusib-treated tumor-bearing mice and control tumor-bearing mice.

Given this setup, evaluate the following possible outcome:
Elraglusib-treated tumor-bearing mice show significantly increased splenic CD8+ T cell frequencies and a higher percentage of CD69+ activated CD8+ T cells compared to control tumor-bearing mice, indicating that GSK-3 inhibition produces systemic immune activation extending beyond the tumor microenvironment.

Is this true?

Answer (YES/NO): NO